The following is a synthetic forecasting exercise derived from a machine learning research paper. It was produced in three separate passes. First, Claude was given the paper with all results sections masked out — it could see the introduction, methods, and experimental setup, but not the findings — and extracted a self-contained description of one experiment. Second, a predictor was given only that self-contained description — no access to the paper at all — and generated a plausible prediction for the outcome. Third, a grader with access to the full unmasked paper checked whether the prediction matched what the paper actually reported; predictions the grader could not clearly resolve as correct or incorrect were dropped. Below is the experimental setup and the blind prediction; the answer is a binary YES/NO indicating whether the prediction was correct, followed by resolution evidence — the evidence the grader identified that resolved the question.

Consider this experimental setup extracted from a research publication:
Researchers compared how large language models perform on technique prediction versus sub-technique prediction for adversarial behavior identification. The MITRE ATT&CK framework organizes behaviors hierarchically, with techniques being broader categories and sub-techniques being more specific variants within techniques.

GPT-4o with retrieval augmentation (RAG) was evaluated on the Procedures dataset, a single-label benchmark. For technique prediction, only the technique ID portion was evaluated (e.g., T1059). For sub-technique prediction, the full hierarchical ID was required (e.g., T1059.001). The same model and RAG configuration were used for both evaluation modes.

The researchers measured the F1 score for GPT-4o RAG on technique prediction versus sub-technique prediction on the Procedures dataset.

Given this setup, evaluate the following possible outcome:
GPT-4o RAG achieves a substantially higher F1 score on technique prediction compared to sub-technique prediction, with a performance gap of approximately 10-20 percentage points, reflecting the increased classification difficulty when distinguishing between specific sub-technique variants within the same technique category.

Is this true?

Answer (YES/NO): NO